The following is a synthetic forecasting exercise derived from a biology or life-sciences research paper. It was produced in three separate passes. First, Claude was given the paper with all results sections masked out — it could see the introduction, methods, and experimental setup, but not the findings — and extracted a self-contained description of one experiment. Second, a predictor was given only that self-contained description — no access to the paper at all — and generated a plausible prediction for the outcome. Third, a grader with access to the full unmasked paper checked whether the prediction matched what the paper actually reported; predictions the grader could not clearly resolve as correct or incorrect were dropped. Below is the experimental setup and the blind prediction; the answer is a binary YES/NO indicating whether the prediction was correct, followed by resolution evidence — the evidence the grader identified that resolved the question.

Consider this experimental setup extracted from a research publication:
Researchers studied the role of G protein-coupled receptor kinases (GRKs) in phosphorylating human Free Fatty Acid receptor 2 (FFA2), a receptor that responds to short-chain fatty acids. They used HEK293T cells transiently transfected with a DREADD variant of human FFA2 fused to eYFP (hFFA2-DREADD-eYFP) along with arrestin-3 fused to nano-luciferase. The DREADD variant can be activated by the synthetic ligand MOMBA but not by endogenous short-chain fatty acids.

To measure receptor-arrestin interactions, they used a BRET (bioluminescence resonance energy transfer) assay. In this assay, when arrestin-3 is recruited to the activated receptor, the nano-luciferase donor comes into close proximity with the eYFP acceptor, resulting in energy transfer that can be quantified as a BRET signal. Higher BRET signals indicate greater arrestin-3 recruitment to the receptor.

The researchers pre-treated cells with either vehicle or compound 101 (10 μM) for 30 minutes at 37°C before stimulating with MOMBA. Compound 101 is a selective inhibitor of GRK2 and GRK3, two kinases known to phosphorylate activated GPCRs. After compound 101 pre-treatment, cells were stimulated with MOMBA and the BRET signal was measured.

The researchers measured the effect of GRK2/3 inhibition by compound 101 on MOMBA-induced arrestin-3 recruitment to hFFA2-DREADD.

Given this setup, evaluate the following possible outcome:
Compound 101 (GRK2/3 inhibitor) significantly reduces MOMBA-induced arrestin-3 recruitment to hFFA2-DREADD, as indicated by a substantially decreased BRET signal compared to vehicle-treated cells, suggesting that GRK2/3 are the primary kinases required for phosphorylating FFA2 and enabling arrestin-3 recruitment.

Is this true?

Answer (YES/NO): YES